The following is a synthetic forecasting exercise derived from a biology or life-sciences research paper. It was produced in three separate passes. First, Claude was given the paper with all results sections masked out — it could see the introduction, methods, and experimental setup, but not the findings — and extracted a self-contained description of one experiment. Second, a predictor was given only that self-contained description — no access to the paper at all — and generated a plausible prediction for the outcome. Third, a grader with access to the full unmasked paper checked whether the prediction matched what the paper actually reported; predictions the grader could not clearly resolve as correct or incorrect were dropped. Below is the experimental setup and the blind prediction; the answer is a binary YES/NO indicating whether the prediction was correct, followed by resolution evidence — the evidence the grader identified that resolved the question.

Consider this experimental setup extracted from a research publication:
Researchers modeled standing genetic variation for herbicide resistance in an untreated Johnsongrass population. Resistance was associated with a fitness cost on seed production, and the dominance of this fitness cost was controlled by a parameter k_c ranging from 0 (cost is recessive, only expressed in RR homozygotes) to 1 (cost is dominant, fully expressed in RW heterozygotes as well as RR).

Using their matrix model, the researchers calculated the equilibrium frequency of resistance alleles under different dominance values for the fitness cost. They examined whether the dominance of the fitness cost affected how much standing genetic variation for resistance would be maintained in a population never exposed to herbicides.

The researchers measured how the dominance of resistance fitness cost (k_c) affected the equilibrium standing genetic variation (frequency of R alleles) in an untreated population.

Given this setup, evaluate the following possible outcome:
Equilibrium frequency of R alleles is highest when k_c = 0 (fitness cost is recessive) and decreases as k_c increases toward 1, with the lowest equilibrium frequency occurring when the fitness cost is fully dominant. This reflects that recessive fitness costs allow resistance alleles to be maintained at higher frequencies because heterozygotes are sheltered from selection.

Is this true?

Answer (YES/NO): YES